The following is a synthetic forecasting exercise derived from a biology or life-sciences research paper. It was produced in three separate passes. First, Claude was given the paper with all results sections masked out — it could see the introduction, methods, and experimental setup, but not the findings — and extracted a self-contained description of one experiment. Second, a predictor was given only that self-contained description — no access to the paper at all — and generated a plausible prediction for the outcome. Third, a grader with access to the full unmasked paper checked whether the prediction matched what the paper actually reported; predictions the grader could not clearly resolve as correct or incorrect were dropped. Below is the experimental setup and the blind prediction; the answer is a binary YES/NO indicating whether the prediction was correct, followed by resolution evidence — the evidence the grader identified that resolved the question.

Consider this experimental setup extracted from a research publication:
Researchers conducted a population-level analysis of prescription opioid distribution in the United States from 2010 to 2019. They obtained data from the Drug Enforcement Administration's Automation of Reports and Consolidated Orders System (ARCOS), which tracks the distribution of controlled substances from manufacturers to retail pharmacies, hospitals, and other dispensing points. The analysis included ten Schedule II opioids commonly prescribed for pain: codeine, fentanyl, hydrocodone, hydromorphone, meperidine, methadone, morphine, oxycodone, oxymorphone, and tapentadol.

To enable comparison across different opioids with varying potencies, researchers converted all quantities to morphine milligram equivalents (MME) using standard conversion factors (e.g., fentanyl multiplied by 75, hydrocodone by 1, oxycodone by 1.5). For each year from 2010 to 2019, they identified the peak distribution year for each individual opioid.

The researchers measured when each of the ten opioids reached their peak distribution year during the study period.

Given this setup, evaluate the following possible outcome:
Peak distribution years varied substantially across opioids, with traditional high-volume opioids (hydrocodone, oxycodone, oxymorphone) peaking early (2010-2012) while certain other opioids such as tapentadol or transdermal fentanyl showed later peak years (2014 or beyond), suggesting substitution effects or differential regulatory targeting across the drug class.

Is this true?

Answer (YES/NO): NO